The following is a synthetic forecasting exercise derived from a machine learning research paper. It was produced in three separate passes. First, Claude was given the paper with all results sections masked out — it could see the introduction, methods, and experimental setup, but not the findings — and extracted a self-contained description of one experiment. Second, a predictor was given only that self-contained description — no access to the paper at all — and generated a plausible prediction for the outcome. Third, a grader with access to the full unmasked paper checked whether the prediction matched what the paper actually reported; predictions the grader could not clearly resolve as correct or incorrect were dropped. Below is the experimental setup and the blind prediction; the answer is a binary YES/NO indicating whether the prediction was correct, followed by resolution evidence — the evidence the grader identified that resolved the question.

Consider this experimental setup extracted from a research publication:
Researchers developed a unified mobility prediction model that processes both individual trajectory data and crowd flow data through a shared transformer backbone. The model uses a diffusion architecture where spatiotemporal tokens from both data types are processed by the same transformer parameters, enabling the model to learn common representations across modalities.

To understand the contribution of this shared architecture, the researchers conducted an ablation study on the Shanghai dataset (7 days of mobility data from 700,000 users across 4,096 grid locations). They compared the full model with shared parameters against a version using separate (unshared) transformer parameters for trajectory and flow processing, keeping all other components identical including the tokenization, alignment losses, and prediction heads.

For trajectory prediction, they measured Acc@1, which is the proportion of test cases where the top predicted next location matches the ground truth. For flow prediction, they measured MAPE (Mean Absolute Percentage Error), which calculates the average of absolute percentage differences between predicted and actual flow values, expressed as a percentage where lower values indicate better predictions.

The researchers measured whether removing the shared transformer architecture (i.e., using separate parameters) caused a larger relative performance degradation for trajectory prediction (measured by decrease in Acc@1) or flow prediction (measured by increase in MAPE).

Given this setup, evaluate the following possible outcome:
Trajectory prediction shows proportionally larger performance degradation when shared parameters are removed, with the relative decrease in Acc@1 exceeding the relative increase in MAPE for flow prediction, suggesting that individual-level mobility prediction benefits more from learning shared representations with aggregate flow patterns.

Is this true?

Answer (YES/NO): NO